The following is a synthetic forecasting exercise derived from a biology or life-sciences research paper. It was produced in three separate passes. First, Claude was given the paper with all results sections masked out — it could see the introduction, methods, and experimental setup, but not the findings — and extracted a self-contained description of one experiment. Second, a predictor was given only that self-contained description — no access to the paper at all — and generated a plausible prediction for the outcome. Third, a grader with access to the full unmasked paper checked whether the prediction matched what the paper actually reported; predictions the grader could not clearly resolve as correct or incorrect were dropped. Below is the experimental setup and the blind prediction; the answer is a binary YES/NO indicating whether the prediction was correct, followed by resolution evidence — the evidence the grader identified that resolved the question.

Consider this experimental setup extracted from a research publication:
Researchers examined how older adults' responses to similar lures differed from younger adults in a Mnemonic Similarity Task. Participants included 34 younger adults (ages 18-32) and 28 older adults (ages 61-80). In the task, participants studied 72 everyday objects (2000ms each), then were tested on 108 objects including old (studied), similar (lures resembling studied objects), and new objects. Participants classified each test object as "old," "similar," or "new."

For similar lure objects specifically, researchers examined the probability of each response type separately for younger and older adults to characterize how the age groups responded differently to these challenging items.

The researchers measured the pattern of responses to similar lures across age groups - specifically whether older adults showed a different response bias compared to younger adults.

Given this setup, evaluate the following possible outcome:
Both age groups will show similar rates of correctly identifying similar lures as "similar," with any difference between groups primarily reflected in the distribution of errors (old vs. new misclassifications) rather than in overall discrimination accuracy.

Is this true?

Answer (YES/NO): NO